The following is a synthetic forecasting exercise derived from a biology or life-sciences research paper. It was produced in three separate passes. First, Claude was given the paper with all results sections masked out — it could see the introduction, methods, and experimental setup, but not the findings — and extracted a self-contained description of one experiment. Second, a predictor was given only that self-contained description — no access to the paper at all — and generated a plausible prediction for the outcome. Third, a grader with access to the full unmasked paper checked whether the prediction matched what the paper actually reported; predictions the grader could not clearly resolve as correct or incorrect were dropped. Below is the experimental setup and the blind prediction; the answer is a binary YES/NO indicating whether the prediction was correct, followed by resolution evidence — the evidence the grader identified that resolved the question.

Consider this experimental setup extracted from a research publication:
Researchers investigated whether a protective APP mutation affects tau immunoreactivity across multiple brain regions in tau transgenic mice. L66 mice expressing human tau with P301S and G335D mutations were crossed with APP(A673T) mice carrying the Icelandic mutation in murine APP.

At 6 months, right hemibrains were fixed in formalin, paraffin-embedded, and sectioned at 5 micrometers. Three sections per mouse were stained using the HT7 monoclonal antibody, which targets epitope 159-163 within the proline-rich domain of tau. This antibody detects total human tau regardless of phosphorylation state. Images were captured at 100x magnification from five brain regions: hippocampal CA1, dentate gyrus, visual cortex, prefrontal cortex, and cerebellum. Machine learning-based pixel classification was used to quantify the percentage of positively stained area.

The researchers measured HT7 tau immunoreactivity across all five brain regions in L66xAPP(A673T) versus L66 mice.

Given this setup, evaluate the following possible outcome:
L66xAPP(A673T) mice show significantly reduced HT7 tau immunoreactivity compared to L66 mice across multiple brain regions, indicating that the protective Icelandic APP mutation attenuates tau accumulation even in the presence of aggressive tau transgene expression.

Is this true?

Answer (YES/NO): NO